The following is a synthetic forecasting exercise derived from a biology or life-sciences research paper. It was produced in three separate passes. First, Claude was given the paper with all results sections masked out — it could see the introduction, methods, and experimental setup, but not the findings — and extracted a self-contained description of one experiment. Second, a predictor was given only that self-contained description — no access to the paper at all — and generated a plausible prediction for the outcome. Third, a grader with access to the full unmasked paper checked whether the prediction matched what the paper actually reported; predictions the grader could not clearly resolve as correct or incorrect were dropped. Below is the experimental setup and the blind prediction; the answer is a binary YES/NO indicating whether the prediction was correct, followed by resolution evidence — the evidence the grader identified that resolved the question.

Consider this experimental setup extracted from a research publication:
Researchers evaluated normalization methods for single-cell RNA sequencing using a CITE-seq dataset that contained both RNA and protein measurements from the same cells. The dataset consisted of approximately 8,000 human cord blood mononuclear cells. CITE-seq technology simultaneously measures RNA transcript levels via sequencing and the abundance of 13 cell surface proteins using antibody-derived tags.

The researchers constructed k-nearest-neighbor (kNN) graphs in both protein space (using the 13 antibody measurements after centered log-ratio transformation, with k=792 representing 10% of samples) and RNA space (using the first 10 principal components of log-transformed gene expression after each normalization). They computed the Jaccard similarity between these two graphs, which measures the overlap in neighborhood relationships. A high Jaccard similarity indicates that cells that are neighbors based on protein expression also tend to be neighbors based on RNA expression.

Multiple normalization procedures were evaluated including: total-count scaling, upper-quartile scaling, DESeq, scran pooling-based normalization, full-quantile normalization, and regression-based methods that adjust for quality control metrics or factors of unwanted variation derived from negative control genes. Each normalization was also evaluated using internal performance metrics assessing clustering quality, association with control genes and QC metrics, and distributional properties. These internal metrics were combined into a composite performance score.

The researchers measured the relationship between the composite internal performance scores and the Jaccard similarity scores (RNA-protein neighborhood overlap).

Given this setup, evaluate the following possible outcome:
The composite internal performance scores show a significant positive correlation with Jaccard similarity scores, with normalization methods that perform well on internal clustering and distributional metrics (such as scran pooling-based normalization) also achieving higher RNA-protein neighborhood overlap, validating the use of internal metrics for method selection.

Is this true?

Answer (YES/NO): NO